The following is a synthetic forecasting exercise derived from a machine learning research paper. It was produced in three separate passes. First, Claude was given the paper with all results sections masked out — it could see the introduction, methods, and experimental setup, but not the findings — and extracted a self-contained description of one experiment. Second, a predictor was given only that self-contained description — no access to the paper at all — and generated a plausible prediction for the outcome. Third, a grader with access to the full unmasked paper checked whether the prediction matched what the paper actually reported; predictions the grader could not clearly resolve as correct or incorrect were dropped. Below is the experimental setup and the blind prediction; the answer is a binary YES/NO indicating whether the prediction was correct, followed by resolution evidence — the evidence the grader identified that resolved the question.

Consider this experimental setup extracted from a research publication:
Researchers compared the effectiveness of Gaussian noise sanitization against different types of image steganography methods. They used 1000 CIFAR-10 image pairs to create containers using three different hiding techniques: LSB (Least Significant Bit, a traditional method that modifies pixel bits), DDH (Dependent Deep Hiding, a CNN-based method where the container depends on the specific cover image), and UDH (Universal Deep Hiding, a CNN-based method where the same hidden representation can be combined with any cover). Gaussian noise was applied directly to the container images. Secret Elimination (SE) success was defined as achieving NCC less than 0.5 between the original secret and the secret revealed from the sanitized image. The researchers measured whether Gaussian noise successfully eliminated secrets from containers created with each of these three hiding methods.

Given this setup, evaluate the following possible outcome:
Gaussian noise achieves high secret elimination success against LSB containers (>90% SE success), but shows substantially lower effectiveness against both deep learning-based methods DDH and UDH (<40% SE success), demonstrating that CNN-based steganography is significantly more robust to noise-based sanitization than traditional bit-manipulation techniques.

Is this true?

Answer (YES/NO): YES